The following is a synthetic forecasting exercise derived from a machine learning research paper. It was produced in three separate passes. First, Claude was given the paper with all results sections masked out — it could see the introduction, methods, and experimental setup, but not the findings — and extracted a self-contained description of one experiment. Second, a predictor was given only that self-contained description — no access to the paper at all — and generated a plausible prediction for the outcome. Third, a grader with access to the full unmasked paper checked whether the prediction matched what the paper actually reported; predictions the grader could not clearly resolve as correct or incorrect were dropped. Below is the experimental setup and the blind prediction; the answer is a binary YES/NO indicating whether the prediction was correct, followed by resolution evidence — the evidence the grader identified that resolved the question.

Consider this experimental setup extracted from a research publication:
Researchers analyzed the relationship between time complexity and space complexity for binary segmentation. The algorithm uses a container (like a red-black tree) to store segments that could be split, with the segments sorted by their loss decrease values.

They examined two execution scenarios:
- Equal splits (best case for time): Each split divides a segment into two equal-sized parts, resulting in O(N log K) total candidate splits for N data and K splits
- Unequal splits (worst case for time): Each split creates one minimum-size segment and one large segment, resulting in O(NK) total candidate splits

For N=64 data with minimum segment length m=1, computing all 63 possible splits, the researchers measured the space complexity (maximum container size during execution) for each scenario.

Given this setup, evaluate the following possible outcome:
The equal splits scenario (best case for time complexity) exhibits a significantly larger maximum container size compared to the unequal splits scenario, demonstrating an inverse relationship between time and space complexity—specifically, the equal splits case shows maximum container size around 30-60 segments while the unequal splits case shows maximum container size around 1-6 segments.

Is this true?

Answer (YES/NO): YES